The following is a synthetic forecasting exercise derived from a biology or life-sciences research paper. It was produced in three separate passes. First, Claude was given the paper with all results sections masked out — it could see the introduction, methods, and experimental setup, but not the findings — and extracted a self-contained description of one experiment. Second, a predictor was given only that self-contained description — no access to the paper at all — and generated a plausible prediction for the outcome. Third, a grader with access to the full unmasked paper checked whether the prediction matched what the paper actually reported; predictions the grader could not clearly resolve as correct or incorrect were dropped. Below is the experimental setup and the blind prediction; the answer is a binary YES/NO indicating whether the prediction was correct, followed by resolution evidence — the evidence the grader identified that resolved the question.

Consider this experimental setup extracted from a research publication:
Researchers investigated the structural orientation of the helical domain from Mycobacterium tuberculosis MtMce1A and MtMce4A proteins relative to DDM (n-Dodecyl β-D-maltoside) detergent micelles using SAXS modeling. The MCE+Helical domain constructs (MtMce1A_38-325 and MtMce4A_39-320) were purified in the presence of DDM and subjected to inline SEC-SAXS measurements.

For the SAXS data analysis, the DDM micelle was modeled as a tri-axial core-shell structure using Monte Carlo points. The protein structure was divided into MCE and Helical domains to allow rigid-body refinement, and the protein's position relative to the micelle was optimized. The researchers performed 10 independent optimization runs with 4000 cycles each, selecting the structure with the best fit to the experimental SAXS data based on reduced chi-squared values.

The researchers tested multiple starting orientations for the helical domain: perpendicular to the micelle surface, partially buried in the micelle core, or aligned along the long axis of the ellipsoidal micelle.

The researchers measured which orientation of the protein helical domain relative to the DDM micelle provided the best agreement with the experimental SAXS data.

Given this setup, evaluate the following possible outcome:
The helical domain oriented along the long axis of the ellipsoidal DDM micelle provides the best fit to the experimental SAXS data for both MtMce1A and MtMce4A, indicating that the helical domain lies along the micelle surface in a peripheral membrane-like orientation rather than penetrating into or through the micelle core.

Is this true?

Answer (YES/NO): YES